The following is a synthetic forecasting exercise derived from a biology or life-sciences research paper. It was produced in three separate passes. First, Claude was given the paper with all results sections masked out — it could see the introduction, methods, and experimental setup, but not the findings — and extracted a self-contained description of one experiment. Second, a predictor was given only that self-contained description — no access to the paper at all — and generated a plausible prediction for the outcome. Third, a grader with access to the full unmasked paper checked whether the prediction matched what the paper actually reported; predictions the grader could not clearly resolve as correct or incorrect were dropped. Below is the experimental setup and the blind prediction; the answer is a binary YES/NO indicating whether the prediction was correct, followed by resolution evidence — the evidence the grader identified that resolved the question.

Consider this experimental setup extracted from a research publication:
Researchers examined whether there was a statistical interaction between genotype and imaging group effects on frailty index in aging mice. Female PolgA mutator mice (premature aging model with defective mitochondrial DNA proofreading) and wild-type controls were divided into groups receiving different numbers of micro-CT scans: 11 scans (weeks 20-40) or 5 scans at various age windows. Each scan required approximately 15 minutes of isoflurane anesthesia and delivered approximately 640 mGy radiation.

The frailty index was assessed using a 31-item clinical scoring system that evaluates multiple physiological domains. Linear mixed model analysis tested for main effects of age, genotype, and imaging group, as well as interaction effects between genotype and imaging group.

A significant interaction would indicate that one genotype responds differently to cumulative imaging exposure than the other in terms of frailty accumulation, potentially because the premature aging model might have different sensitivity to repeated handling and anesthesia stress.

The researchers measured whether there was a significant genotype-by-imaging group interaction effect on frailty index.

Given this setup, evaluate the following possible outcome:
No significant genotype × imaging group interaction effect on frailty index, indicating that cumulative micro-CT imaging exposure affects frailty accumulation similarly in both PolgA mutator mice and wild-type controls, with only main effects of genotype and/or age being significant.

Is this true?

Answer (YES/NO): YES